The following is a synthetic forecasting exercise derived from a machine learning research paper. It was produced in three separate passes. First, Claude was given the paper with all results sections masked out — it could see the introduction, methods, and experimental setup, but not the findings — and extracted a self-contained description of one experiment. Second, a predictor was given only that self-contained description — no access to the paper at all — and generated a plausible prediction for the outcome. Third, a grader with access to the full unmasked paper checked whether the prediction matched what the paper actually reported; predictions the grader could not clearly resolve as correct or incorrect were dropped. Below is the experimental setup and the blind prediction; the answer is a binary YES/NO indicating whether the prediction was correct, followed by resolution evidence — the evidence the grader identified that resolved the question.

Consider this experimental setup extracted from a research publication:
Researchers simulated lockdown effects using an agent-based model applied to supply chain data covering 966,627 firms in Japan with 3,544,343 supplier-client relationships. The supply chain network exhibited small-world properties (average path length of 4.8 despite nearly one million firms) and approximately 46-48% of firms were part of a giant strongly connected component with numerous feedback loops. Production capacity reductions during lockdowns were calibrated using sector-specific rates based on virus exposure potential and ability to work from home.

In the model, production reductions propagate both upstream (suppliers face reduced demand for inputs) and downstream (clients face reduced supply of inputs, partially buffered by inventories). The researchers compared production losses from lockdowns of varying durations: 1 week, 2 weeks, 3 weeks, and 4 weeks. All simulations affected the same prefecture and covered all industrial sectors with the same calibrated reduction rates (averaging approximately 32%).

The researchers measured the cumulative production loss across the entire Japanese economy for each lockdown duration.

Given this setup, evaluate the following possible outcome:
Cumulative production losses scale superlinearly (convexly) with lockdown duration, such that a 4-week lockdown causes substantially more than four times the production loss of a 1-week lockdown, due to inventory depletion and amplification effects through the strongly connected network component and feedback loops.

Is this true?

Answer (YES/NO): NO